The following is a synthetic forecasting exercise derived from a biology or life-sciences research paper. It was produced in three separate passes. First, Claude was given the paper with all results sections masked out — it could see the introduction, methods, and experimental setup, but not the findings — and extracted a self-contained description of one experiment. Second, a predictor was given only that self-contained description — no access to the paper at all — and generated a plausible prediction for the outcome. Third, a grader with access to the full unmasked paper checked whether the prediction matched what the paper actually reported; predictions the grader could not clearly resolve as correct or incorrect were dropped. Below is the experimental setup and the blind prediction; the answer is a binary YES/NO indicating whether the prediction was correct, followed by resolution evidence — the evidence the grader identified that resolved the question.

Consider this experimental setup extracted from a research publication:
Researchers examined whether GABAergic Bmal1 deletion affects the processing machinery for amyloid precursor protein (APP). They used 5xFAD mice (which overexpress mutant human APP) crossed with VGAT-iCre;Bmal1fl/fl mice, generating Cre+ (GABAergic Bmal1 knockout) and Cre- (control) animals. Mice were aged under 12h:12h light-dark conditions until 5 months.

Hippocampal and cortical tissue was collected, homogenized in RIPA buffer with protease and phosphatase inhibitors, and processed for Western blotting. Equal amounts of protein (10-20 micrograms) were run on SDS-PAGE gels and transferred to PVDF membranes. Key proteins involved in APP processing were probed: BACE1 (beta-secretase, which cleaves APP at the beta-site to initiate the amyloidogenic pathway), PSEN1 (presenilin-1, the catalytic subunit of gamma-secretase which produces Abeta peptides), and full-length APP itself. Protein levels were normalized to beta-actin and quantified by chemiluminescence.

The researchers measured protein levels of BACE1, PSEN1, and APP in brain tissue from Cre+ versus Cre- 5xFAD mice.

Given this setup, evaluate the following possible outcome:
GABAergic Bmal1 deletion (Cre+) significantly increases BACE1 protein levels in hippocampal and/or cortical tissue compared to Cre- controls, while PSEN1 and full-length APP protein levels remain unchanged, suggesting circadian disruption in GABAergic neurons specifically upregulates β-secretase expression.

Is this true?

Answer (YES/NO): NO